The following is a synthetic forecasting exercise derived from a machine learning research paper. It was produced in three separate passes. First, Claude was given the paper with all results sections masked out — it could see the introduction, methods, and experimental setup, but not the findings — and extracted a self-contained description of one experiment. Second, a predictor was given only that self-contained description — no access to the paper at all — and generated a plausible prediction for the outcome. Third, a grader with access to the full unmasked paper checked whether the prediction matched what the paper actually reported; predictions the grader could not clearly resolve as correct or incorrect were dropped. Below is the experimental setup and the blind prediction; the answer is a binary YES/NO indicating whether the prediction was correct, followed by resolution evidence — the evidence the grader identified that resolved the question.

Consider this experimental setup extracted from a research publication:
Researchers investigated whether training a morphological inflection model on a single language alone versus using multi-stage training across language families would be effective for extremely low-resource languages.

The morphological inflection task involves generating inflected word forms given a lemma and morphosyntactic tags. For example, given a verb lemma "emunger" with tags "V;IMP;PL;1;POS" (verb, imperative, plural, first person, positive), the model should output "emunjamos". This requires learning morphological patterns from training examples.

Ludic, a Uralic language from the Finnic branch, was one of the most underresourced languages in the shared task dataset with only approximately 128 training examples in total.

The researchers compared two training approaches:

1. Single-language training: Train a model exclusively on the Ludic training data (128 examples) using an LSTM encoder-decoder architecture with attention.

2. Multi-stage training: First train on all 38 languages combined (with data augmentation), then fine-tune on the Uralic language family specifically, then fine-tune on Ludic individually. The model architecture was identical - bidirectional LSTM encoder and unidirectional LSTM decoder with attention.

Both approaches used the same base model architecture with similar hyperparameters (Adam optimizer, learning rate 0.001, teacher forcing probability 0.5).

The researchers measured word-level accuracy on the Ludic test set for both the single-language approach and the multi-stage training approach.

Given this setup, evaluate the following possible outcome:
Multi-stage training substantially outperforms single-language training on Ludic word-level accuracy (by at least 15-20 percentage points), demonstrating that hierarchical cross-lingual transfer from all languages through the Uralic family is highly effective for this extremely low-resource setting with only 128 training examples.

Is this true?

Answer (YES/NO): YES